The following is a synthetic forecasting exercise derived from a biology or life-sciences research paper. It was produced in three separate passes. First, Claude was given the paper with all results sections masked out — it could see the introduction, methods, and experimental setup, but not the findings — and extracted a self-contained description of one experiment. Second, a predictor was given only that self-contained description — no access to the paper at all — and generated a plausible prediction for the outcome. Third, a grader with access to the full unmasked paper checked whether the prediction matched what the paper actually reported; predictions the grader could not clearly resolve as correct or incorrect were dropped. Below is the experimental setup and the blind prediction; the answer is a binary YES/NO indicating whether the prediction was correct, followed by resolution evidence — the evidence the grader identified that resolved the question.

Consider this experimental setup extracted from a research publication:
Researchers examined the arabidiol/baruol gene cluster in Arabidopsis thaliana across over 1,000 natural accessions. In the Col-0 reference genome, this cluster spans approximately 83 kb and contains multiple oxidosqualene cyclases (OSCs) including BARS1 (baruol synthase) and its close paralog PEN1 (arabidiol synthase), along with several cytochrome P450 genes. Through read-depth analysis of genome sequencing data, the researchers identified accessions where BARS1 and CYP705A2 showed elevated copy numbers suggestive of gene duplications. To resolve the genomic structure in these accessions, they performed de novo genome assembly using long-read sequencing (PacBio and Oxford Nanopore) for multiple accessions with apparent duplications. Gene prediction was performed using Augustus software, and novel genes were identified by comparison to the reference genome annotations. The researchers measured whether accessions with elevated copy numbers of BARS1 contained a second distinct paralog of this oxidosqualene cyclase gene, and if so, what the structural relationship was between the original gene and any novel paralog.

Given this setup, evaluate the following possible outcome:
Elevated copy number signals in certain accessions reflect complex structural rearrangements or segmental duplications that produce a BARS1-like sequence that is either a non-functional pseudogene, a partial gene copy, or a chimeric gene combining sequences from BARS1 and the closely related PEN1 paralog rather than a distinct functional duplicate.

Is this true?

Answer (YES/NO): NO